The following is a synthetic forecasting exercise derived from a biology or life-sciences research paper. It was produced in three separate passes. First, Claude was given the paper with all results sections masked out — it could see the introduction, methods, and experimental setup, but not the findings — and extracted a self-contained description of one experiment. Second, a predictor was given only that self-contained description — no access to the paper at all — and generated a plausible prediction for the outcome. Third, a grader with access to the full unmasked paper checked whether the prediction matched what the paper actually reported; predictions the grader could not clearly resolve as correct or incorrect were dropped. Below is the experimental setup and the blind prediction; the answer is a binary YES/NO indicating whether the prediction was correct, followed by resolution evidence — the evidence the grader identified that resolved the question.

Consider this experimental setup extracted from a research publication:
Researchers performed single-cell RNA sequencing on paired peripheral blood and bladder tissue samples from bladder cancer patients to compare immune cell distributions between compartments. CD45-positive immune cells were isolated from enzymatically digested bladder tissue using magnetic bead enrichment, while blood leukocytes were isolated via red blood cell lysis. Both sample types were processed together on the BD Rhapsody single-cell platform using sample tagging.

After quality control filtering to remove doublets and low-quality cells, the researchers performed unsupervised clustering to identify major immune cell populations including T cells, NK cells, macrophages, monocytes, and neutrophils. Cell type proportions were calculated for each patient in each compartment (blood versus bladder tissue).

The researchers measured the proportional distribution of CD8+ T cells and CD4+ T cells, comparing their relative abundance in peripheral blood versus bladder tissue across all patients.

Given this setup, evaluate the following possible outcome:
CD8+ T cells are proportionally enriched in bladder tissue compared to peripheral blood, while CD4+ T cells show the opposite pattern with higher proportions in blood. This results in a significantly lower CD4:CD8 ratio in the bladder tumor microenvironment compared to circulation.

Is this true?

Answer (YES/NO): NO